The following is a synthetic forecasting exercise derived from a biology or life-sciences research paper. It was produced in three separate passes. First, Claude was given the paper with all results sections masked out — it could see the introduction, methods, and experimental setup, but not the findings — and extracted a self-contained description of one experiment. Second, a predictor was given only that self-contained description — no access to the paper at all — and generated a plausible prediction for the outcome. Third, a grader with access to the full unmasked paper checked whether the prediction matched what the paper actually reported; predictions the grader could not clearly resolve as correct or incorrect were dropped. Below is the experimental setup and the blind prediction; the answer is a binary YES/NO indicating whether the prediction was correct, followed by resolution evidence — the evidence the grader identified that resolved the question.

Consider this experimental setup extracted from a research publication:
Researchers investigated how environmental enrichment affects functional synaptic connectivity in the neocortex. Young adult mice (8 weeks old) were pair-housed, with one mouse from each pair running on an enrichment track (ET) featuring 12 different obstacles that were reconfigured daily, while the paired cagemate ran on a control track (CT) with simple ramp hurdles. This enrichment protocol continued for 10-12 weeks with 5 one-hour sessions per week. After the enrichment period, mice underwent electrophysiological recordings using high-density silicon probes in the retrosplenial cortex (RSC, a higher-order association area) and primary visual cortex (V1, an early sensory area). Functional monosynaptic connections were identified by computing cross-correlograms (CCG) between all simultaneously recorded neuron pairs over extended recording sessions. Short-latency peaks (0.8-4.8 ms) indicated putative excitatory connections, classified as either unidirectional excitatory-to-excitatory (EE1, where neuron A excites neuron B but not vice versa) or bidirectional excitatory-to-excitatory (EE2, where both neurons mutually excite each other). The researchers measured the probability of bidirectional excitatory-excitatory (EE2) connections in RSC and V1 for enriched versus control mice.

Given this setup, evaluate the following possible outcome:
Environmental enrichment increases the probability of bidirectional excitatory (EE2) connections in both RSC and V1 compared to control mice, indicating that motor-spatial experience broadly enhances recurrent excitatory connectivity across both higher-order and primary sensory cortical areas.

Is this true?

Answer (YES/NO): NO